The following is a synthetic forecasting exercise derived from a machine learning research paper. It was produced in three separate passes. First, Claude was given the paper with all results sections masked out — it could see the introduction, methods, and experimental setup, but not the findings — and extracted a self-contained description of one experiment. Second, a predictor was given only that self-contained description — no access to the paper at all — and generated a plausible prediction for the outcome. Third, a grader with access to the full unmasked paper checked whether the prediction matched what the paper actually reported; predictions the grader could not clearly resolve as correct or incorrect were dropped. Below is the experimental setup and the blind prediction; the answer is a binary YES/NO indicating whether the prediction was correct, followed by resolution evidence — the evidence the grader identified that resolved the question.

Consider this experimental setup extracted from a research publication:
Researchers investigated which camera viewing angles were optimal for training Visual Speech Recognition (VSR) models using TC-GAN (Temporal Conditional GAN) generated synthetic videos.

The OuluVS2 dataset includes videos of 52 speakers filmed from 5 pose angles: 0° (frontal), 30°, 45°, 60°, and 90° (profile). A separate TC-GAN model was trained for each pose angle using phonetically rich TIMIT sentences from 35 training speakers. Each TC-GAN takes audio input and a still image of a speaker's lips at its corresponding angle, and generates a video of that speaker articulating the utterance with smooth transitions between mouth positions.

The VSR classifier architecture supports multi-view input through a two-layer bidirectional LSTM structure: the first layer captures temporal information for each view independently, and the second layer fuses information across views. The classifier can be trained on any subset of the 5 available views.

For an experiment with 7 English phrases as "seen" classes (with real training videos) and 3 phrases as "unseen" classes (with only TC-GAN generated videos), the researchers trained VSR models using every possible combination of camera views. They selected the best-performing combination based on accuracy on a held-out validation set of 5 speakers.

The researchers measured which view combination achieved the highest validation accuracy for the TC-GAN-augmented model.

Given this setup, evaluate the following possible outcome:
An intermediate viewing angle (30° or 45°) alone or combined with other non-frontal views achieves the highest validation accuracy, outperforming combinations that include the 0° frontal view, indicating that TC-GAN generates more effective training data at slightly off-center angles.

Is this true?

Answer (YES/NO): YES